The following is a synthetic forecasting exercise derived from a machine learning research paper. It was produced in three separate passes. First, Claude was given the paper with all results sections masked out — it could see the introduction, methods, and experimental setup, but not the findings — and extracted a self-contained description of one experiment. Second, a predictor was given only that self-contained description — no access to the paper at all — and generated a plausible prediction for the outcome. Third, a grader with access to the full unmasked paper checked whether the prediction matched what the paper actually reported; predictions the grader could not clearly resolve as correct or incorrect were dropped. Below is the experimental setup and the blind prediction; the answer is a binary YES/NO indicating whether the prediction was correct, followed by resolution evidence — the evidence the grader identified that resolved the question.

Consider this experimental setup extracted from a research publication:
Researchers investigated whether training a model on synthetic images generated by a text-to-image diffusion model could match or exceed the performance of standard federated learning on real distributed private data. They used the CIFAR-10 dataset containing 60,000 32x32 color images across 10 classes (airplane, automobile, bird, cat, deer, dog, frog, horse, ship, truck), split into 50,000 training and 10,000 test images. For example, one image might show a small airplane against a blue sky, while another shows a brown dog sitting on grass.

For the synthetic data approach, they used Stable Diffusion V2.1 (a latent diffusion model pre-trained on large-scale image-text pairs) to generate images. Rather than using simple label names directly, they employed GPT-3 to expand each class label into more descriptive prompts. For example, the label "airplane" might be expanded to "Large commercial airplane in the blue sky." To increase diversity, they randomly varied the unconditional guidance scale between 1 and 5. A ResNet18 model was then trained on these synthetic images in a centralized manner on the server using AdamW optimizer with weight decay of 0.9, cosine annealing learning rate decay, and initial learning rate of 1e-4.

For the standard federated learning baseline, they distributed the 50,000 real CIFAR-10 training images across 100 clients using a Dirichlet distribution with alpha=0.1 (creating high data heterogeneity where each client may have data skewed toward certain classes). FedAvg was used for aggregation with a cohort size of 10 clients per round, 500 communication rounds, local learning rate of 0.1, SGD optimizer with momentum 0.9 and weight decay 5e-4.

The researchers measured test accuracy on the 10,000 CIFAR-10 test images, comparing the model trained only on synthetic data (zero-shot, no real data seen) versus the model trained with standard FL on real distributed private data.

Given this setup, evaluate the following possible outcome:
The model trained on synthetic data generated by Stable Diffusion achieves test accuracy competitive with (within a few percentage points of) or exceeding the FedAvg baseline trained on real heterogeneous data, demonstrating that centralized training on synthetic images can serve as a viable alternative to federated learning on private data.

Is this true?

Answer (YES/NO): YES